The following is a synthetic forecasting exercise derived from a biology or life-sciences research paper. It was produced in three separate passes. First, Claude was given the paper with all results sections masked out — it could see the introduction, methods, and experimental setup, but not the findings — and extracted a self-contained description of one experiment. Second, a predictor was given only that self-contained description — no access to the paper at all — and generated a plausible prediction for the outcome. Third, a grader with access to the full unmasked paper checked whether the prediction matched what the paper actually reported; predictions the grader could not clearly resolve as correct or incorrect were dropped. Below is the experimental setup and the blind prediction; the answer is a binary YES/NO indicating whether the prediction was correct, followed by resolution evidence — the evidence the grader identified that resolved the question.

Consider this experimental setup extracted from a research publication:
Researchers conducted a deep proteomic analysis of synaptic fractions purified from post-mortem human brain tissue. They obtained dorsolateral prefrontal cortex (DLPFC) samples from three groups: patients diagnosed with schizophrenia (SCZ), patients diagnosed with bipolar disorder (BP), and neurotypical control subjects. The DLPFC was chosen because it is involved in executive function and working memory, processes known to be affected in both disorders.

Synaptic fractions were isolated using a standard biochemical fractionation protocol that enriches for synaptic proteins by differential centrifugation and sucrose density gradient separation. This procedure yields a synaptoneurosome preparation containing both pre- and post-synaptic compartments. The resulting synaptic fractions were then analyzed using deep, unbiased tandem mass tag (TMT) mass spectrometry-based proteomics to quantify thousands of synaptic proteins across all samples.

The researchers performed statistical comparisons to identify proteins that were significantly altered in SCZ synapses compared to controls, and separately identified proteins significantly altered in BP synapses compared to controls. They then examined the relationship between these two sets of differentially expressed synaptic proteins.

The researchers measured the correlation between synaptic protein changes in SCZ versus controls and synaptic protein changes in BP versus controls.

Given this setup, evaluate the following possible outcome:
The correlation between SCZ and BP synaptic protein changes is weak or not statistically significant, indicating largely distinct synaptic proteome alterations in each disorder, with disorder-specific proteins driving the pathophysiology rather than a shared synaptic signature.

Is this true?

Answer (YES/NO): NO